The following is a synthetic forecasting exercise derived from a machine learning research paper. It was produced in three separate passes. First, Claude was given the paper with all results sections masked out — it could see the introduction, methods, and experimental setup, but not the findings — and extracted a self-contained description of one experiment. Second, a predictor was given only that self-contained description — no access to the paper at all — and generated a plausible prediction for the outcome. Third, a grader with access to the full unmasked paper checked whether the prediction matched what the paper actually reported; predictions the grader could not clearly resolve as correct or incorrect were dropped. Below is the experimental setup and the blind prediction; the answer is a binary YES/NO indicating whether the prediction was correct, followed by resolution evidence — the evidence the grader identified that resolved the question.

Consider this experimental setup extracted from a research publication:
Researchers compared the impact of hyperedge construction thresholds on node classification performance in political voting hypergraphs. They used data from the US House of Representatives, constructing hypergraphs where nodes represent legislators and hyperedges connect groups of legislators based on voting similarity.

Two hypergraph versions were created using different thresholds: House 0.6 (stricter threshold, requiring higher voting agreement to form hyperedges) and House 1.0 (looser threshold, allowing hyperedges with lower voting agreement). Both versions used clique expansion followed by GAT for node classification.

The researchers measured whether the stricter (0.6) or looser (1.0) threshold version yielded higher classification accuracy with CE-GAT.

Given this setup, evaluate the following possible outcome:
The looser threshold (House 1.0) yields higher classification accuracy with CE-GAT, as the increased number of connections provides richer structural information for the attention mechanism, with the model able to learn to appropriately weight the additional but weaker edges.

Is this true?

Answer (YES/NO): NO